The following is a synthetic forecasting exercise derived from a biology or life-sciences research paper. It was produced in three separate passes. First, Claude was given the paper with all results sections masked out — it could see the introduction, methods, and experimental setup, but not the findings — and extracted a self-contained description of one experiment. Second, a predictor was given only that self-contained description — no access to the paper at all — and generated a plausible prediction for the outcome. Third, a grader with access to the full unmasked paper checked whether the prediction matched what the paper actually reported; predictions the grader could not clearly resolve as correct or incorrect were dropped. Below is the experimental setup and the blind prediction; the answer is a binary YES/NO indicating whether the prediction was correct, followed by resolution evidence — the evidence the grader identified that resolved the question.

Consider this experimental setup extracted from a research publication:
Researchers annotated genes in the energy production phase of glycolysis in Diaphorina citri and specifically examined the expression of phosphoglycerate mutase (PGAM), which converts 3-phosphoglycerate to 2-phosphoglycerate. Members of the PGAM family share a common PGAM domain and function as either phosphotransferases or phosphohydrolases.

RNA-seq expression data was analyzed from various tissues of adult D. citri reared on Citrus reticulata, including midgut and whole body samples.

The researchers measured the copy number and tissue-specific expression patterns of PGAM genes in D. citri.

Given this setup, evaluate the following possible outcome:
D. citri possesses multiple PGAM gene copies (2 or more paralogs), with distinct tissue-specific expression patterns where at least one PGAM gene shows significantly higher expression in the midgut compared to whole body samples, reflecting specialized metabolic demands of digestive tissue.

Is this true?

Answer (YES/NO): YES